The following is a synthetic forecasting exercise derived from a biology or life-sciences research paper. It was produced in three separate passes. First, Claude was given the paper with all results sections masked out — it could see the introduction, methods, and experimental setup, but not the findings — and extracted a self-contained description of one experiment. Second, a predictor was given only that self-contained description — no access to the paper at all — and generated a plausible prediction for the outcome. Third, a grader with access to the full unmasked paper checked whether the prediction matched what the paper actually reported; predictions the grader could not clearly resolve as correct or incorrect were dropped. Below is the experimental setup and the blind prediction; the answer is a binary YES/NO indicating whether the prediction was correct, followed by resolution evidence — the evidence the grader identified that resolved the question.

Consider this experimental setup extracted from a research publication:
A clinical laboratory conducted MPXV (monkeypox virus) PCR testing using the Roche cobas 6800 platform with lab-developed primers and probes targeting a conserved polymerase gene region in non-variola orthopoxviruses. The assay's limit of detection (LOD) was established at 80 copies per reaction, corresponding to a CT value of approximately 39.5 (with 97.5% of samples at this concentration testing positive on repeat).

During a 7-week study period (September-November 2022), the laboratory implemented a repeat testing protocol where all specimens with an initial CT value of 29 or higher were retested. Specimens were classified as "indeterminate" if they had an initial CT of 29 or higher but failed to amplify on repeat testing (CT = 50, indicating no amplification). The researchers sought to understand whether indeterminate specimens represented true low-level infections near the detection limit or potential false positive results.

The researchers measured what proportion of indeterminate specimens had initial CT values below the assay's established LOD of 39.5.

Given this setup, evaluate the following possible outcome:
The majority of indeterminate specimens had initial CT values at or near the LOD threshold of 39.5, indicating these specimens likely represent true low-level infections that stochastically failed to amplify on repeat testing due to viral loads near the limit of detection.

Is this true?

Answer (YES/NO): NO